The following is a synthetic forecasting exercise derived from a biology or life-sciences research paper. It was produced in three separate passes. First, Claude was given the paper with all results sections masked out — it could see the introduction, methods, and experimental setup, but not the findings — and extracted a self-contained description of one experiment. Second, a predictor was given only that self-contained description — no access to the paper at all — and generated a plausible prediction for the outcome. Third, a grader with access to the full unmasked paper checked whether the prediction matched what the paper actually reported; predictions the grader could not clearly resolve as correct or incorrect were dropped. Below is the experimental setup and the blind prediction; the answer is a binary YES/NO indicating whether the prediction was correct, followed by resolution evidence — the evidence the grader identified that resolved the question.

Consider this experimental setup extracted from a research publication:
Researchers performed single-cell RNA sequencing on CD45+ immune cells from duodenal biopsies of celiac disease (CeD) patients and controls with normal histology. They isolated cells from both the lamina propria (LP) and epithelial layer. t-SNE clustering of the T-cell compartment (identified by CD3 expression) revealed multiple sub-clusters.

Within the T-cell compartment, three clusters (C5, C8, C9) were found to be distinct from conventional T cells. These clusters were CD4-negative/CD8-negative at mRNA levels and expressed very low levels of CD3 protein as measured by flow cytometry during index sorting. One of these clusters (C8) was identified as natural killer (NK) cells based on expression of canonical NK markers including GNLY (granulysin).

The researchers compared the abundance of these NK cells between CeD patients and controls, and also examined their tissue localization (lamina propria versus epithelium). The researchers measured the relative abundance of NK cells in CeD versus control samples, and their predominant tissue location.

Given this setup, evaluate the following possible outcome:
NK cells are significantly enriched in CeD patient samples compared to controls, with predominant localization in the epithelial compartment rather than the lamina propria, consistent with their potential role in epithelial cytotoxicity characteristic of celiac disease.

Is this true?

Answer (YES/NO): NO